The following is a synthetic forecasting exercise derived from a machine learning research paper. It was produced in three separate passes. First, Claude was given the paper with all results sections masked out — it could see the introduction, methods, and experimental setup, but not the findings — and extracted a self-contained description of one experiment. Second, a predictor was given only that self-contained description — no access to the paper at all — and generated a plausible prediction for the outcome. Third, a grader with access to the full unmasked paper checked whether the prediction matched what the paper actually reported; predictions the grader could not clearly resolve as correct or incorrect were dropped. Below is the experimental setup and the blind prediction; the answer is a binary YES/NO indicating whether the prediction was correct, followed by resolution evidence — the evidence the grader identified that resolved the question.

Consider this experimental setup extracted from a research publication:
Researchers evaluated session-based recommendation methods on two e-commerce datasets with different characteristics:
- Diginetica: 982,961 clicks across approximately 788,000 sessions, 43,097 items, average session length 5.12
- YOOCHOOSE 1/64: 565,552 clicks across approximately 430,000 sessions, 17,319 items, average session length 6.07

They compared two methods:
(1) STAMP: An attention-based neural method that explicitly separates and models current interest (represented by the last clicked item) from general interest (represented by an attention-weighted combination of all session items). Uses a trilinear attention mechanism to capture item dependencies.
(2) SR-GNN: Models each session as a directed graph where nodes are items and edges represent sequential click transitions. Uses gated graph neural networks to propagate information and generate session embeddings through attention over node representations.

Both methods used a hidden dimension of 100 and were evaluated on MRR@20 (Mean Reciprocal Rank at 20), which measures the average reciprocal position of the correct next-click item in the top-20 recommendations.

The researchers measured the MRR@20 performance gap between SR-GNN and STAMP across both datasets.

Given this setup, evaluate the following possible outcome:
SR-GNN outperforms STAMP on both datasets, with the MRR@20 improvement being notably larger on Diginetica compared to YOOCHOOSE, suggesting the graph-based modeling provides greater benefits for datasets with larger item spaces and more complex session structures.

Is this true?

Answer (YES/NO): YES